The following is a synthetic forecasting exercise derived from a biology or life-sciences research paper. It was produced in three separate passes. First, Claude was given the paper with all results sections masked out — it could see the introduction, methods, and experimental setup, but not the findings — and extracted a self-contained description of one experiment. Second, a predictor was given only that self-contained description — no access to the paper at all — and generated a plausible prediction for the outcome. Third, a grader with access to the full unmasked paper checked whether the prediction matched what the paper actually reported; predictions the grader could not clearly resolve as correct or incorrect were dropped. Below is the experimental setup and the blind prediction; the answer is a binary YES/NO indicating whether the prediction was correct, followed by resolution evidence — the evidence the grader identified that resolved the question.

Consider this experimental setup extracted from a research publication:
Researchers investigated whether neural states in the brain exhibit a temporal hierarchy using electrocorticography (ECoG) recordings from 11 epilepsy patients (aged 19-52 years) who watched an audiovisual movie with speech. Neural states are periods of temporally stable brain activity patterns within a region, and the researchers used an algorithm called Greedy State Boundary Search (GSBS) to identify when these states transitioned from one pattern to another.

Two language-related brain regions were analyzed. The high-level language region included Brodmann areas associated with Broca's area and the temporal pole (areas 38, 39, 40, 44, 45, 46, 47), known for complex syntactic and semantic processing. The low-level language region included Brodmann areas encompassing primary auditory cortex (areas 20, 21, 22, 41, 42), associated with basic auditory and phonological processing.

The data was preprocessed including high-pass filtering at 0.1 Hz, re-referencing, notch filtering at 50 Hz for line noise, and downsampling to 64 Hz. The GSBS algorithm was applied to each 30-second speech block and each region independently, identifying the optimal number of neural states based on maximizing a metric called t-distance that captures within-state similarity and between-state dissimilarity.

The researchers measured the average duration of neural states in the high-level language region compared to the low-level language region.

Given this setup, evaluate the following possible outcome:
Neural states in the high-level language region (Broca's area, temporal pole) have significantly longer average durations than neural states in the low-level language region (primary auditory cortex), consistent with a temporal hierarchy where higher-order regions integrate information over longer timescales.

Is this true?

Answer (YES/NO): NO